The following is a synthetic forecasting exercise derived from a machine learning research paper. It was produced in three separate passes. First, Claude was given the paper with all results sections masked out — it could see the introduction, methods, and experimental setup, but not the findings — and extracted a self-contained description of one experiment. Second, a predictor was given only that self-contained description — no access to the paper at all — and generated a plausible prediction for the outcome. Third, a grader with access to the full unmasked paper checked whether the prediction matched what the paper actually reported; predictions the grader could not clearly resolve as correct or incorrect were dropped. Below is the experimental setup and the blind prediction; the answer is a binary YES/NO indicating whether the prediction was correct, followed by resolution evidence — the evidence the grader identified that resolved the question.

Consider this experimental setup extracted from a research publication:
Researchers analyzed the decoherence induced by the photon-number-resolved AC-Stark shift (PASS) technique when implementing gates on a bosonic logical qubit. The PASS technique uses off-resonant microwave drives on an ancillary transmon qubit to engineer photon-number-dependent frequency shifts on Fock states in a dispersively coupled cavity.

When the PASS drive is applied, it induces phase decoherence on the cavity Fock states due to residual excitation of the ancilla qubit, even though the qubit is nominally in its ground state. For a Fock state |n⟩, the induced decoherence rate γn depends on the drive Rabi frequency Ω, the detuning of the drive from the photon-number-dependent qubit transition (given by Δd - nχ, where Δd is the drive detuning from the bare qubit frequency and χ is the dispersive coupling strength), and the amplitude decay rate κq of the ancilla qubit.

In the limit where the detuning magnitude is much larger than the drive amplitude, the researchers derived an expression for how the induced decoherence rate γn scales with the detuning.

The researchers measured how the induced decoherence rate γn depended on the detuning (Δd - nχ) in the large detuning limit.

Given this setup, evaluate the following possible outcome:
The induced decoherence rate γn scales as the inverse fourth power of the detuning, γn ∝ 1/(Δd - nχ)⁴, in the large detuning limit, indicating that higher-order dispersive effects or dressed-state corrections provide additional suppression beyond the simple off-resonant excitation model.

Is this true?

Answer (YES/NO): NO